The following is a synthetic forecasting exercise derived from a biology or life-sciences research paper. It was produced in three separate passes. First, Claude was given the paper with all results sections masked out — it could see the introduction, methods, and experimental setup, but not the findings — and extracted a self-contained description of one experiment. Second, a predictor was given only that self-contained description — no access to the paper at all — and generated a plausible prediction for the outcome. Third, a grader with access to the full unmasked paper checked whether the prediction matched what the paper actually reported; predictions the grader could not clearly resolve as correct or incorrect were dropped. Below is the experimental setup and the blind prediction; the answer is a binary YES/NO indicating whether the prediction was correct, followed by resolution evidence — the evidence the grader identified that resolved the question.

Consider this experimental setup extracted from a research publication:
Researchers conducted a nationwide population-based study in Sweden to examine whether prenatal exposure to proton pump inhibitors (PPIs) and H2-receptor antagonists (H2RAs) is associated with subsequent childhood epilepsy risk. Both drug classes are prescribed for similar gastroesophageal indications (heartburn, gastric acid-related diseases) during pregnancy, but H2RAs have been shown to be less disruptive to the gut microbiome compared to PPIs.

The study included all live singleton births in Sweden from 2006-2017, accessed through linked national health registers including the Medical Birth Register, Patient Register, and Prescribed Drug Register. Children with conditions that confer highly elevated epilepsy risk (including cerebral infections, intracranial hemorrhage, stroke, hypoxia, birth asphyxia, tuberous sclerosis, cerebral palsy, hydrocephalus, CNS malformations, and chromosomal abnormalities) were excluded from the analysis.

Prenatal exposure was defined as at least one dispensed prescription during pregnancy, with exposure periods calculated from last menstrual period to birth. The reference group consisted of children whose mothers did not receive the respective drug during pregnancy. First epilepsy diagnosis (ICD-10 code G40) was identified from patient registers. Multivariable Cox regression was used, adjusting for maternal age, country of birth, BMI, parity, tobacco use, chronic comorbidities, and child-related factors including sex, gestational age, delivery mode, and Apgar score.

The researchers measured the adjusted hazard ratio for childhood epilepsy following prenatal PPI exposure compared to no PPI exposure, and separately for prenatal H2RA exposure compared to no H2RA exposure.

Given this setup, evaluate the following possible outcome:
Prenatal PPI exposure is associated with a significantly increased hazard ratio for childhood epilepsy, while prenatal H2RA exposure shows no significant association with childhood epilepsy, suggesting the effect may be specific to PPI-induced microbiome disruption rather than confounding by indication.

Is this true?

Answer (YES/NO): YES